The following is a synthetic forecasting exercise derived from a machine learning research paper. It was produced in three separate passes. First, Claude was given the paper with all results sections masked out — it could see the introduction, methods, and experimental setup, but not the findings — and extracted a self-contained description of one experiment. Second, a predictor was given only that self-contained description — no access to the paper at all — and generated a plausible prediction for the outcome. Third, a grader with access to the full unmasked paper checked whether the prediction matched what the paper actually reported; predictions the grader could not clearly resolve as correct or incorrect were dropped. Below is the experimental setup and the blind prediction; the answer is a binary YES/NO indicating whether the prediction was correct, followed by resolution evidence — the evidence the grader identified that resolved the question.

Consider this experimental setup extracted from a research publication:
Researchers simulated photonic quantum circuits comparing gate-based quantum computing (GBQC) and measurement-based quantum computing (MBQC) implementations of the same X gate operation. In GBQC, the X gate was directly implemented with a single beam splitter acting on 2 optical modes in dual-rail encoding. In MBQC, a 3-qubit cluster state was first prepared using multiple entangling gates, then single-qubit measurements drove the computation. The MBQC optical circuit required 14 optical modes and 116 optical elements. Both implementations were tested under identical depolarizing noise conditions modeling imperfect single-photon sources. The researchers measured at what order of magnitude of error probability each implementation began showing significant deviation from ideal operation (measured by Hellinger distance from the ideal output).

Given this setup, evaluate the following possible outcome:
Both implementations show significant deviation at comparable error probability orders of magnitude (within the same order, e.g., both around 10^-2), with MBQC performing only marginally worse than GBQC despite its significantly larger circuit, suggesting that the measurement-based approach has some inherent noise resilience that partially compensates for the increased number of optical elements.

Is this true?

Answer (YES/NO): NO